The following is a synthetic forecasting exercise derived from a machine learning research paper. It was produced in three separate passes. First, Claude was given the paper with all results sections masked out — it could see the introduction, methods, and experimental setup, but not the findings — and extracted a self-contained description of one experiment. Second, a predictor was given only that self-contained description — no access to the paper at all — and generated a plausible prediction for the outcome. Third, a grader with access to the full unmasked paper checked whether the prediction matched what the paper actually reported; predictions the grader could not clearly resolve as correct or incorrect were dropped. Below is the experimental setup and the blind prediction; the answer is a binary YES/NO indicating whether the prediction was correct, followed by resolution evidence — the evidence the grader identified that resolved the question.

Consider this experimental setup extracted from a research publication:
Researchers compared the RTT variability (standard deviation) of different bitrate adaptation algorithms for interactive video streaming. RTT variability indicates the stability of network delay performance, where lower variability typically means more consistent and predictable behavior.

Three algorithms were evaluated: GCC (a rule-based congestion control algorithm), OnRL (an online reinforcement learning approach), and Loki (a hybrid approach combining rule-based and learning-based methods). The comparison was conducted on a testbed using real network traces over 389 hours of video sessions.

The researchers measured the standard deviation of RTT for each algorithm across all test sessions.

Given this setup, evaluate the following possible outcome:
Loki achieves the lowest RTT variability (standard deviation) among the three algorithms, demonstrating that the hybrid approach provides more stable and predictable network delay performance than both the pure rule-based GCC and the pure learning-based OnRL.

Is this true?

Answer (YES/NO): YES